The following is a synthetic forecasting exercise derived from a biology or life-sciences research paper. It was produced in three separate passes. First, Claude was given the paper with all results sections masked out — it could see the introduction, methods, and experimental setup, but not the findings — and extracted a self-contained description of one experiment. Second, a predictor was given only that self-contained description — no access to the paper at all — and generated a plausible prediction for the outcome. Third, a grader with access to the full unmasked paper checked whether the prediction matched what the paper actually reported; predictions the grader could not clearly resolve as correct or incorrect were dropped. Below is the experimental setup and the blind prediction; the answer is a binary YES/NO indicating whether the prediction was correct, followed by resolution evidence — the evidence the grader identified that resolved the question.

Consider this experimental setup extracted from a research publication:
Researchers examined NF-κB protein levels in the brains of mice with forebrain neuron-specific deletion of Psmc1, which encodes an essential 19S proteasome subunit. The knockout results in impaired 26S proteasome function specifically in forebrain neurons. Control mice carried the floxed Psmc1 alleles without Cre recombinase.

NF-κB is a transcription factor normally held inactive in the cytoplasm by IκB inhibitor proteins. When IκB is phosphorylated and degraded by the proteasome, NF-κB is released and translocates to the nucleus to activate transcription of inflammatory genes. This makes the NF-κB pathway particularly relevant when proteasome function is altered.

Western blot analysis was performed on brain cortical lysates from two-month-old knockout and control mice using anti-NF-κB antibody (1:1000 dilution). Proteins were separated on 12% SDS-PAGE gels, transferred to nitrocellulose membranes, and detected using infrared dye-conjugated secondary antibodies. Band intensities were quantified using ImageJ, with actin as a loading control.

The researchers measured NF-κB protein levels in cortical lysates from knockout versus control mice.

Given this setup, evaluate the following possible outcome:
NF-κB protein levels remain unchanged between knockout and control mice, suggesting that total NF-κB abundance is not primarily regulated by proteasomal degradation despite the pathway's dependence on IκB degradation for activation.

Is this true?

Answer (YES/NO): NO